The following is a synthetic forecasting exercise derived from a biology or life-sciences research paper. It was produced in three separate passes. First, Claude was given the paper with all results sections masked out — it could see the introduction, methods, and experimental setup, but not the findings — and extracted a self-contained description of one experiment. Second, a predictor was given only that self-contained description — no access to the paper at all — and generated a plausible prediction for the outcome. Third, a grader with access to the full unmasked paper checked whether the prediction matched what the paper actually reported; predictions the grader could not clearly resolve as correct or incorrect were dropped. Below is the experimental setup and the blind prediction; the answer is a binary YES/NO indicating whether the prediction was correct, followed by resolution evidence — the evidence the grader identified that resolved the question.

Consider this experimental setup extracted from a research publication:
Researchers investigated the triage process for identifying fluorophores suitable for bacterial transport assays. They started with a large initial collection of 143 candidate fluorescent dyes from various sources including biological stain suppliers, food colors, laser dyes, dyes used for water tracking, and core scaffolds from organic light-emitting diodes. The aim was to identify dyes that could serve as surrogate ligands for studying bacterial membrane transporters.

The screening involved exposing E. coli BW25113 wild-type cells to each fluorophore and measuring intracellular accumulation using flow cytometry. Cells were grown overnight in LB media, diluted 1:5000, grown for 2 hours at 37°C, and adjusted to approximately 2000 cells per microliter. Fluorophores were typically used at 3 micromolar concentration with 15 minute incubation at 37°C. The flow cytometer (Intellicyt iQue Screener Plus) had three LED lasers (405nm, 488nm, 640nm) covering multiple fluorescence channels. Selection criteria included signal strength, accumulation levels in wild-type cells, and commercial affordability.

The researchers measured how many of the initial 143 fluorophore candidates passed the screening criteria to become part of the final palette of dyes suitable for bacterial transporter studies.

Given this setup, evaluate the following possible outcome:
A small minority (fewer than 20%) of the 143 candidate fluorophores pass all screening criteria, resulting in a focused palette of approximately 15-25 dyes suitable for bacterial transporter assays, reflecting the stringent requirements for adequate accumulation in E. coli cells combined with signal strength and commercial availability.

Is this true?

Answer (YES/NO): NO